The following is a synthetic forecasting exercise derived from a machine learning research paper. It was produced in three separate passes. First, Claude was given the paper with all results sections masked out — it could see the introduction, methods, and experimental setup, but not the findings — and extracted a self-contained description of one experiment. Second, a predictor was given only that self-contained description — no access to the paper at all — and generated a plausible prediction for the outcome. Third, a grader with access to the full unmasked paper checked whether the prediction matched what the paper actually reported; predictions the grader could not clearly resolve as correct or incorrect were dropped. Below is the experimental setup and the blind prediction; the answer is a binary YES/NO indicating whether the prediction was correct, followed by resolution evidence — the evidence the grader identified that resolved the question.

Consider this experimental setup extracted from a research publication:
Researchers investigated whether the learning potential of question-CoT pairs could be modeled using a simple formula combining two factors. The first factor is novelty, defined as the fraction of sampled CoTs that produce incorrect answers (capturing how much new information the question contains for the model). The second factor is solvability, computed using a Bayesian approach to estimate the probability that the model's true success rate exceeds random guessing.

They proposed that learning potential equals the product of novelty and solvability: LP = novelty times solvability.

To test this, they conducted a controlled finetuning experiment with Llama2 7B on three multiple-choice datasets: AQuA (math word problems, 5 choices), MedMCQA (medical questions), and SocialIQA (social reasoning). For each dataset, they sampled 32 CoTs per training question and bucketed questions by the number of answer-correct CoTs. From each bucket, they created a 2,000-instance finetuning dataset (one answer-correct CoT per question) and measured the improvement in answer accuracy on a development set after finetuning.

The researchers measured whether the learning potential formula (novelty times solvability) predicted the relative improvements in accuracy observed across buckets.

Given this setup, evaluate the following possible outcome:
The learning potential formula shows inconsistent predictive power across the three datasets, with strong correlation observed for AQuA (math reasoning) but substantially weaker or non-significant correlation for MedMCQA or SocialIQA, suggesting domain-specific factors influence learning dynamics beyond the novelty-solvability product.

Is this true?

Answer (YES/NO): NO